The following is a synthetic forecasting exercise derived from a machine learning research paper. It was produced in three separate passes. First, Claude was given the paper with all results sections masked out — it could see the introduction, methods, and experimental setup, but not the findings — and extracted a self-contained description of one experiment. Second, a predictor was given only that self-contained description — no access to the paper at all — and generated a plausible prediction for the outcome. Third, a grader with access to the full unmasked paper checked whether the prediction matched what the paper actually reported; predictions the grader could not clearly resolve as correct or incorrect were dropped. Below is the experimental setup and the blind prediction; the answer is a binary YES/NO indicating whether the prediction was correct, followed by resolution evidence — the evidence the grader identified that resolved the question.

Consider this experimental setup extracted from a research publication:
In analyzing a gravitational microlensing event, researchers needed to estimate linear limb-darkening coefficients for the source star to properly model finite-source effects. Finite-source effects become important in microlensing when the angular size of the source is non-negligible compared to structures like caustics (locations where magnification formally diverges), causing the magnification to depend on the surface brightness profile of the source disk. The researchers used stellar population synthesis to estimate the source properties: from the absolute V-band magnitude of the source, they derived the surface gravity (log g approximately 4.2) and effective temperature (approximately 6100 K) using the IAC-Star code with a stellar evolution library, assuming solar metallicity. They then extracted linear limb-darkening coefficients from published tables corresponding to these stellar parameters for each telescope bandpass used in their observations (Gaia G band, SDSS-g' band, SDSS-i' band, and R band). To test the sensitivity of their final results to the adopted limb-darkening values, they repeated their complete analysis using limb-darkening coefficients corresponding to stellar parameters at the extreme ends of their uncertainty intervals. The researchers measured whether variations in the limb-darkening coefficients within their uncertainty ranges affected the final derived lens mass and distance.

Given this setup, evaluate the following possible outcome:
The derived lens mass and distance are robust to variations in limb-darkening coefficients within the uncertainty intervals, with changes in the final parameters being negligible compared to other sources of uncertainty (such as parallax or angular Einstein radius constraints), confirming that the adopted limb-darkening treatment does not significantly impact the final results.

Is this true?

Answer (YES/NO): YES